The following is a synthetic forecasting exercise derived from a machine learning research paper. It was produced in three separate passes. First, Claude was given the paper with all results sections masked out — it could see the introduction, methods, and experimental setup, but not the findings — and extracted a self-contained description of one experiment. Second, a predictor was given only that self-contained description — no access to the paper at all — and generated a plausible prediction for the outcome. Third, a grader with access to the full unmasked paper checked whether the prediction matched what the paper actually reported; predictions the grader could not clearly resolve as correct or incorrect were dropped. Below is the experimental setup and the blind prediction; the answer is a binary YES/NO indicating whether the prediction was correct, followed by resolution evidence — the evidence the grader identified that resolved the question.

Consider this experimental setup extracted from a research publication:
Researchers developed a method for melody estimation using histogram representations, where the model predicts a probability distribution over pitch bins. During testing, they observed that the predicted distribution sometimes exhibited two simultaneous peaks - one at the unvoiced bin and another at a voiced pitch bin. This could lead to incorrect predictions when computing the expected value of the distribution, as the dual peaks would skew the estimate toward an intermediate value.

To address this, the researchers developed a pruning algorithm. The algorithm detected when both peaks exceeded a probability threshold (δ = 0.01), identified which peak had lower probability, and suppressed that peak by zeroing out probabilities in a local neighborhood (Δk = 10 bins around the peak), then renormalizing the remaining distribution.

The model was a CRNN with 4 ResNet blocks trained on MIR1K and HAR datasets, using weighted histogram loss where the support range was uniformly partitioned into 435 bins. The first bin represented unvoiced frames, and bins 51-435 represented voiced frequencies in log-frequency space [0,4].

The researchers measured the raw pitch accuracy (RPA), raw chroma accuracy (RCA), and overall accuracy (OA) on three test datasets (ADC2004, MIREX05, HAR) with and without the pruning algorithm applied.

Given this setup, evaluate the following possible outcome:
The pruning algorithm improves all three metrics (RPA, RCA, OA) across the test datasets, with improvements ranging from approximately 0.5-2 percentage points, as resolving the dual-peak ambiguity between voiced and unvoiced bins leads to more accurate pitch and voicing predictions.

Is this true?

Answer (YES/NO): NO